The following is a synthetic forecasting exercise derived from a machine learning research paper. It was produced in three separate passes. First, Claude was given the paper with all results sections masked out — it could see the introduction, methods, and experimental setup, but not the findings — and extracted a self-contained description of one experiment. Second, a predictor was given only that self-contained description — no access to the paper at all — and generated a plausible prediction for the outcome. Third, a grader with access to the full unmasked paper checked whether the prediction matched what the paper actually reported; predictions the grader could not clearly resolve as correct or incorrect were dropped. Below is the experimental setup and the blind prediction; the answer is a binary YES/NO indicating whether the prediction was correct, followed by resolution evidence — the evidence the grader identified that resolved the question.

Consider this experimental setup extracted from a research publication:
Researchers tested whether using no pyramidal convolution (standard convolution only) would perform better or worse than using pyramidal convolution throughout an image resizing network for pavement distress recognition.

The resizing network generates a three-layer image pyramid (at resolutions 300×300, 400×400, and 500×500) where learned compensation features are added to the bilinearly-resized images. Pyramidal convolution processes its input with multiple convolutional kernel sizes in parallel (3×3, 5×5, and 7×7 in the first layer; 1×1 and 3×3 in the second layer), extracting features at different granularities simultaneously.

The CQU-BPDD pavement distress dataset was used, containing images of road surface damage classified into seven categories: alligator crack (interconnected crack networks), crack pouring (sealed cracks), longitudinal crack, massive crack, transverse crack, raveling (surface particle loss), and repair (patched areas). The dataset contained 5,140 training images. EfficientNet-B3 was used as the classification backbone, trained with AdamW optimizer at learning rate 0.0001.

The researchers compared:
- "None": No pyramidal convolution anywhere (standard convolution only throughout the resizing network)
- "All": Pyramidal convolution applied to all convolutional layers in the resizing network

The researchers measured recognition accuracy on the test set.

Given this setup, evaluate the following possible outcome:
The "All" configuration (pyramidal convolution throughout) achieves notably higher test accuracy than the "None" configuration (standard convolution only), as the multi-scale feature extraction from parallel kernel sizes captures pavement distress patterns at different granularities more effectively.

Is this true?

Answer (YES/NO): NO